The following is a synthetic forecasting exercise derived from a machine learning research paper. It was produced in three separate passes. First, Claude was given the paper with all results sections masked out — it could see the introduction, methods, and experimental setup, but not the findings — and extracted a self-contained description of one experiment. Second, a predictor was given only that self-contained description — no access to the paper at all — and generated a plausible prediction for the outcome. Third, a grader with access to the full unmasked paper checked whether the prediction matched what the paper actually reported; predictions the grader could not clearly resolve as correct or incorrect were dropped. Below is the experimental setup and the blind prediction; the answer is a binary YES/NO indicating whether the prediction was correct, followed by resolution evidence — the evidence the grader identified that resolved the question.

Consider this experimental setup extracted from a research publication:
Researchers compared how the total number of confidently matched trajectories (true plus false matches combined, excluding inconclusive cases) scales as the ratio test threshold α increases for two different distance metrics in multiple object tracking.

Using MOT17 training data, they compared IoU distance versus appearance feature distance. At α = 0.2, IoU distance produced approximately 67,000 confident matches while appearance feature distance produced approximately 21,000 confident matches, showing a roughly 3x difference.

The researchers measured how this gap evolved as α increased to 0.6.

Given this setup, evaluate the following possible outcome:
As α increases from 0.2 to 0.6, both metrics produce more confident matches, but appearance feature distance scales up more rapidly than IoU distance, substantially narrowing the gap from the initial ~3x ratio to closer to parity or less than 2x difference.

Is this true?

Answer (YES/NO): YES